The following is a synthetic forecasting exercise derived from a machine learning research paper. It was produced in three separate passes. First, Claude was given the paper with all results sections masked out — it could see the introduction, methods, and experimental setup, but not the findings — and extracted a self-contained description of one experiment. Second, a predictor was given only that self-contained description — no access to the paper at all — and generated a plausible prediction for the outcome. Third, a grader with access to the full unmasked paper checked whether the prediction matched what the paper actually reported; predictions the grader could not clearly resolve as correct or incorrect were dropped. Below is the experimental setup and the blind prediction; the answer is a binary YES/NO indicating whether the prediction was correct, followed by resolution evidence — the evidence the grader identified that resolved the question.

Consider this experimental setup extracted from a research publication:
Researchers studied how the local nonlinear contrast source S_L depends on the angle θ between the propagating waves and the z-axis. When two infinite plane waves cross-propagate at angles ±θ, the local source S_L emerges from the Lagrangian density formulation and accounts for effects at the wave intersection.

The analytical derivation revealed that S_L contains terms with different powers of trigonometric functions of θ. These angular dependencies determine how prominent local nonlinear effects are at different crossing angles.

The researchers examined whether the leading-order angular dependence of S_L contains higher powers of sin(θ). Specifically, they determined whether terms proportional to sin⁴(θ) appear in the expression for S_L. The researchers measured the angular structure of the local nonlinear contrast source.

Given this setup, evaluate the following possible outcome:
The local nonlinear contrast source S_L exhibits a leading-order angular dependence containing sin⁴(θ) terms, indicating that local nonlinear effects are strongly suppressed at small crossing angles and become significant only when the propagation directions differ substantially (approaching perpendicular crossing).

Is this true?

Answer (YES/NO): NO